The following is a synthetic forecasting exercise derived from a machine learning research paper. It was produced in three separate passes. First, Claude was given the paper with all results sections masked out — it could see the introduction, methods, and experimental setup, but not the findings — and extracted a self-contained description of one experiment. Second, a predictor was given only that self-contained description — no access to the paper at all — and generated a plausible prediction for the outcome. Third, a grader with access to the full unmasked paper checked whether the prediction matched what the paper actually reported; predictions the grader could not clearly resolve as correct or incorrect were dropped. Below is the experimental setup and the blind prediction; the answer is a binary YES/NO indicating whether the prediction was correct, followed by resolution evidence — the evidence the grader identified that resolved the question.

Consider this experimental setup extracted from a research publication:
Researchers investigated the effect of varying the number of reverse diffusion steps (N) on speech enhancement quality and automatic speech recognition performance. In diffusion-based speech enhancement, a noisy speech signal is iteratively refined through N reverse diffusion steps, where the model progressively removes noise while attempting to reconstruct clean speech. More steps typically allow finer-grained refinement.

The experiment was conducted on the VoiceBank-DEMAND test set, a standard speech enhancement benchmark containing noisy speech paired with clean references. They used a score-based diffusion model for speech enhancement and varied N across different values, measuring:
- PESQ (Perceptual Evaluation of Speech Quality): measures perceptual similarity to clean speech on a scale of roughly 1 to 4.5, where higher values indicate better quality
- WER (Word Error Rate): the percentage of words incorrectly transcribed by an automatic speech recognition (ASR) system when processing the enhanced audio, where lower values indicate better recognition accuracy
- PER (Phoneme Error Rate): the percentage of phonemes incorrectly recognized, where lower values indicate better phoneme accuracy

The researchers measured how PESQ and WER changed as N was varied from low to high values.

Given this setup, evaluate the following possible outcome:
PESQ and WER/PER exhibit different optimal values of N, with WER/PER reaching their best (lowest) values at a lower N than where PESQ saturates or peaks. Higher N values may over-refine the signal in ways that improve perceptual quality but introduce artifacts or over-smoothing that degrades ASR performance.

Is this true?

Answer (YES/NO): YES